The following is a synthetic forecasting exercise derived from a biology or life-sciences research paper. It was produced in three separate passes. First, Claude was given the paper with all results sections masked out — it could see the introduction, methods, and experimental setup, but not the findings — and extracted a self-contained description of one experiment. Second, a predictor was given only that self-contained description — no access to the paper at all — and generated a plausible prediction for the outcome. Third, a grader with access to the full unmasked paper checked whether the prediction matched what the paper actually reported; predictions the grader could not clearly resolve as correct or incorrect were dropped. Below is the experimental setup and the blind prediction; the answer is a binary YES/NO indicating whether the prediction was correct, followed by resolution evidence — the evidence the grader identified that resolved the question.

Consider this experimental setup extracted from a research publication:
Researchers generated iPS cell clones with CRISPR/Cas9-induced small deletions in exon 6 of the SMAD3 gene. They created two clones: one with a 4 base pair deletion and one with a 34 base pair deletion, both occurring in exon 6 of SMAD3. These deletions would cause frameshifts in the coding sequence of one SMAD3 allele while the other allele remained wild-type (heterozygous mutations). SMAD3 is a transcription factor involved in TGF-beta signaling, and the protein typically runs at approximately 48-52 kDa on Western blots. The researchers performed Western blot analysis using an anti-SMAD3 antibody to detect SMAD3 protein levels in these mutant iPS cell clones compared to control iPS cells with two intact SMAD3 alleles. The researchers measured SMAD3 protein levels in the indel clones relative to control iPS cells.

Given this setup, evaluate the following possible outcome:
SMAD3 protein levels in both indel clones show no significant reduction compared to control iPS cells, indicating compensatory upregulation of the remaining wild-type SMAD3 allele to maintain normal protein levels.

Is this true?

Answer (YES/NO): YES